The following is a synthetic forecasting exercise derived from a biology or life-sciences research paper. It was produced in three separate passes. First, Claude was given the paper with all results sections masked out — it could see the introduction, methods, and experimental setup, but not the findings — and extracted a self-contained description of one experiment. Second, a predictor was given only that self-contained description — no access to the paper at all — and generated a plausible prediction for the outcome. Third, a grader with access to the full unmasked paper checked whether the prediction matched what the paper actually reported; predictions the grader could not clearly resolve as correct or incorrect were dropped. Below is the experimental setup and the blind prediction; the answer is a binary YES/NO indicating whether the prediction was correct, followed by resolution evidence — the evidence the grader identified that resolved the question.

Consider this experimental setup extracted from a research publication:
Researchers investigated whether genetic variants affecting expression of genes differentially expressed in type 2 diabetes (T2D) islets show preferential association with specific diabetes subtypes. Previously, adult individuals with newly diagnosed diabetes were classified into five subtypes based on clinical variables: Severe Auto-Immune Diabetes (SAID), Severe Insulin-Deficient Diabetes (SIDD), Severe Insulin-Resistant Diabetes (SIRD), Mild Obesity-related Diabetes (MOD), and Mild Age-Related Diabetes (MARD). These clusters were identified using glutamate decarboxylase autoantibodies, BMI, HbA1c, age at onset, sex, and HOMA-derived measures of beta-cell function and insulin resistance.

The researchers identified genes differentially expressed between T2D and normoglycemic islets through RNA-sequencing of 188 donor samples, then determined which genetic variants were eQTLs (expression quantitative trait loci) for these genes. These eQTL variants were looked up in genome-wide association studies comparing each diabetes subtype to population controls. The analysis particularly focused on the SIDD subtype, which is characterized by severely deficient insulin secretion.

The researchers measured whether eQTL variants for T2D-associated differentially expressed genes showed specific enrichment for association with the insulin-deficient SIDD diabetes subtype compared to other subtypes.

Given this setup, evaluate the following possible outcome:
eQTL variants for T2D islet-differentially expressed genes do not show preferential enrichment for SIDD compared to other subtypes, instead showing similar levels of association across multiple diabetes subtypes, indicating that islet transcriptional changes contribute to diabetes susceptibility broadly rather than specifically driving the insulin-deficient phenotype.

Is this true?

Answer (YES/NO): NO